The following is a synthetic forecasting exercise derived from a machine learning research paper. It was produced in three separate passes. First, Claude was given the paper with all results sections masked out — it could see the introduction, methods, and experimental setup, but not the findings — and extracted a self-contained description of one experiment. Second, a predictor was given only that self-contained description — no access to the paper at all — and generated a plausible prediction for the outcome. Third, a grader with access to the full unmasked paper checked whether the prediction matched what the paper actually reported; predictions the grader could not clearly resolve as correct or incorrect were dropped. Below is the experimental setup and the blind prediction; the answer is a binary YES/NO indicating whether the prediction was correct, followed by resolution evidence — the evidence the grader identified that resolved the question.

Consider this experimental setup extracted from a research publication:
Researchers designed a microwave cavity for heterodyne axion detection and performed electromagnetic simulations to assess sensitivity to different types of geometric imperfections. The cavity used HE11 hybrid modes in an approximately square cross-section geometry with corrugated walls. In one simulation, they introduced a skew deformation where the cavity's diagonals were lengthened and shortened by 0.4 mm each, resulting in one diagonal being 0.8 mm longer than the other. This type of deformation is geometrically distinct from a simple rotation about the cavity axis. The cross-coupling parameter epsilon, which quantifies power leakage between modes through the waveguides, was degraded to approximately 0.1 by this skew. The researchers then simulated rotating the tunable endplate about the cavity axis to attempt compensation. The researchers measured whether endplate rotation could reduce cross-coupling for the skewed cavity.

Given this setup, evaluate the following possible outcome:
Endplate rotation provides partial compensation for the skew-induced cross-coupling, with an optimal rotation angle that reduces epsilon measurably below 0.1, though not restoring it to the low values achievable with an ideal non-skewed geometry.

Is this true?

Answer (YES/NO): YES